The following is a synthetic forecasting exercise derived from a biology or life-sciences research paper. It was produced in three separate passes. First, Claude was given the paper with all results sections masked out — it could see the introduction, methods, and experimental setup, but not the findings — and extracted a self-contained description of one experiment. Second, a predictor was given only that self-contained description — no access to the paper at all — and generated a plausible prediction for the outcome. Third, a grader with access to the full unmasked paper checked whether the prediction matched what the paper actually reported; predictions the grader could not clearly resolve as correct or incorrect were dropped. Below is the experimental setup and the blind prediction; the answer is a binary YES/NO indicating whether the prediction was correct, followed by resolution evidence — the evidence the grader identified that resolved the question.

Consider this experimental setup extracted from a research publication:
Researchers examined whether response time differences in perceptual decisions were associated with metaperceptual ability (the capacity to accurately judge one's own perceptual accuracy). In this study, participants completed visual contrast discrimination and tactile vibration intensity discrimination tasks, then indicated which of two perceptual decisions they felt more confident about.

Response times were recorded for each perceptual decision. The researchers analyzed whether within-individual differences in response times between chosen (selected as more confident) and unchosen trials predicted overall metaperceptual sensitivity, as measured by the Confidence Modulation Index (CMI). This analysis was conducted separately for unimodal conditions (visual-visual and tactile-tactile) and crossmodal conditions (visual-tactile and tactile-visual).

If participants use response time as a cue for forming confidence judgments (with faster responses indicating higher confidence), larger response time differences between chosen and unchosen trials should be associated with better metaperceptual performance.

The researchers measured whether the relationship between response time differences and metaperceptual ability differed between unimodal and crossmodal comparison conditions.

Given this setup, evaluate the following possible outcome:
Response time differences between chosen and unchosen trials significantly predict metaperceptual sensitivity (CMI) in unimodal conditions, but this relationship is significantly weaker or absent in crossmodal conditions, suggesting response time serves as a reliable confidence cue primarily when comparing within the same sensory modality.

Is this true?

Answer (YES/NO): YES